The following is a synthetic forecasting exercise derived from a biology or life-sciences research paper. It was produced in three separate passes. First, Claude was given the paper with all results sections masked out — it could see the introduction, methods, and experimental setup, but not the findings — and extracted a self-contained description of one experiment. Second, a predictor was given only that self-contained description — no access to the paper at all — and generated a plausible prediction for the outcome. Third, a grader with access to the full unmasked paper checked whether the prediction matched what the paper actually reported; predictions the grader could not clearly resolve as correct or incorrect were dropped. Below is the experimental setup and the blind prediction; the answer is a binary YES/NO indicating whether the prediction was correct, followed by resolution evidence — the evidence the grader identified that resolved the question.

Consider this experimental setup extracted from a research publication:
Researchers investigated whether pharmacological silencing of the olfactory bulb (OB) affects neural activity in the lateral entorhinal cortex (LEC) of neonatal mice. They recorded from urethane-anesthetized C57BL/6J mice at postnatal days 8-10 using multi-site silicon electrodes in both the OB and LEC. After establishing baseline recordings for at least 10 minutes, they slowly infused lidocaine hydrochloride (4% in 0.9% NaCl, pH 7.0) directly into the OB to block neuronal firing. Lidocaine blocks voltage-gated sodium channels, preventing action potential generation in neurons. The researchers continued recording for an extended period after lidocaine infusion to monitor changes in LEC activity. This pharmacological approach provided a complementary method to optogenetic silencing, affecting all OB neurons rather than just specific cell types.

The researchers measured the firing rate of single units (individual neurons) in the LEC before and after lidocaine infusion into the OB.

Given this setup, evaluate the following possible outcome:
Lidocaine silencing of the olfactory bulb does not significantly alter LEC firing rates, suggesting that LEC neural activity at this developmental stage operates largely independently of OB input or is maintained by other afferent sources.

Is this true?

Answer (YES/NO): NO